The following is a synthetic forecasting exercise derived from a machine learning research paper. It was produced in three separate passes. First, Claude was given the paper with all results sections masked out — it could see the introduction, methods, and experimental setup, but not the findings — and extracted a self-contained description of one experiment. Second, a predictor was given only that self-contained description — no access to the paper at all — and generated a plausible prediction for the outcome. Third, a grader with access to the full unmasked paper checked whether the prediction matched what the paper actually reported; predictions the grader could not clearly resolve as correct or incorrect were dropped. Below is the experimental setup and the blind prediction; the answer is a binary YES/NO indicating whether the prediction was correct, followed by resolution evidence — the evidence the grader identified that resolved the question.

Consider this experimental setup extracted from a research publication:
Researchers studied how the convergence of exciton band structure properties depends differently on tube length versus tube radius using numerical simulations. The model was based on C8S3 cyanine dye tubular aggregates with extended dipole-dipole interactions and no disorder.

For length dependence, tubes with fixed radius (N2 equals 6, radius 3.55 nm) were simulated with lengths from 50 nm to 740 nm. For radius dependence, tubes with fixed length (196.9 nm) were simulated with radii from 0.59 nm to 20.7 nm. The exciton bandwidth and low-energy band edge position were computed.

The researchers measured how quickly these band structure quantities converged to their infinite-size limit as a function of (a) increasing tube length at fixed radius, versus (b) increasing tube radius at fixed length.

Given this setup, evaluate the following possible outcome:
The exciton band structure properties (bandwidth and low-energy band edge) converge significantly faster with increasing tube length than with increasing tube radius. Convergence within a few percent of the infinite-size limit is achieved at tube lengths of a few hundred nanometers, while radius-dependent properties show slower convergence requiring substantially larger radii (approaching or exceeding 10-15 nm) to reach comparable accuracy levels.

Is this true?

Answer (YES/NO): NO